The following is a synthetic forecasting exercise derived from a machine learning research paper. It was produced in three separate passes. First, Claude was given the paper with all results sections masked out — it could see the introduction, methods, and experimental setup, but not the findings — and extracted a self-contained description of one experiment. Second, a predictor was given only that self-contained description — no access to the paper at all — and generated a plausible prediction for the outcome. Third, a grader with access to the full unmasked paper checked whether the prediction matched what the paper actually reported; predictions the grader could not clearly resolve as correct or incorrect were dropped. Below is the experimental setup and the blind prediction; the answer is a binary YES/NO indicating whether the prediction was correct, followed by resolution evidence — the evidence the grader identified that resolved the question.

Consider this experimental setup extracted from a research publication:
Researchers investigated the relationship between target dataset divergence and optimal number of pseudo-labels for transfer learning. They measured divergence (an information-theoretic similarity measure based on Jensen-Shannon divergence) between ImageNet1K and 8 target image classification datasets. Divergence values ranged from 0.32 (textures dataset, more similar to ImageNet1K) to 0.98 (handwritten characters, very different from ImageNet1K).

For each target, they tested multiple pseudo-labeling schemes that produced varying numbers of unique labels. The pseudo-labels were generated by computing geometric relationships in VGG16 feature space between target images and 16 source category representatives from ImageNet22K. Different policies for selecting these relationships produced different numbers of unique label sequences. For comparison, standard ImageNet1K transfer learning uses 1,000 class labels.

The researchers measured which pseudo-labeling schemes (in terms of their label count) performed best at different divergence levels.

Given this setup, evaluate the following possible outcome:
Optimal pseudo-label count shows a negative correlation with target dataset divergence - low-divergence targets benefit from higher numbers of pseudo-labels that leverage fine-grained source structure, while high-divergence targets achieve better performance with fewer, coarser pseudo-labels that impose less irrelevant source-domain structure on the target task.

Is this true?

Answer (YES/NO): YES